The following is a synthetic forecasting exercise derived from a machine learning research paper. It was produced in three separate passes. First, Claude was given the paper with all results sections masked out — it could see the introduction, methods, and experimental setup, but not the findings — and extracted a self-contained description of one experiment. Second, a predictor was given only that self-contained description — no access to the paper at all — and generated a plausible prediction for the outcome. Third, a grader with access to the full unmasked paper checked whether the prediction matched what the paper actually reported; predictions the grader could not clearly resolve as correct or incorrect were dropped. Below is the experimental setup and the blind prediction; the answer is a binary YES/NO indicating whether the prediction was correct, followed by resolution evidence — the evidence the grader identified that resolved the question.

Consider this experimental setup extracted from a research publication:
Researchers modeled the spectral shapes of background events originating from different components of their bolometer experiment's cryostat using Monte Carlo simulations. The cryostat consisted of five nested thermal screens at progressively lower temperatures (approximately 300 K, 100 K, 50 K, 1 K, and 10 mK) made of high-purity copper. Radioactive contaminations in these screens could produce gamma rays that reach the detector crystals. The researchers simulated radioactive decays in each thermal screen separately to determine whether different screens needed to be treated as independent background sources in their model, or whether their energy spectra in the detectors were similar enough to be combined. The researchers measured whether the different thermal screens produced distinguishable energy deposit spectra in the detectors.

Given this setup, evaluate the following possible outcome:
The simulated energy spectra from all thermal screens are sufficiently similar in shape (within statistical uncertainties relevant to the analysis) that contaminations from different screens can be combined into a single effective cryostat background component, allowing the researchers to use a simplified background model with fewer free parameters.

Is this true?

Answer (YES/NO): YES